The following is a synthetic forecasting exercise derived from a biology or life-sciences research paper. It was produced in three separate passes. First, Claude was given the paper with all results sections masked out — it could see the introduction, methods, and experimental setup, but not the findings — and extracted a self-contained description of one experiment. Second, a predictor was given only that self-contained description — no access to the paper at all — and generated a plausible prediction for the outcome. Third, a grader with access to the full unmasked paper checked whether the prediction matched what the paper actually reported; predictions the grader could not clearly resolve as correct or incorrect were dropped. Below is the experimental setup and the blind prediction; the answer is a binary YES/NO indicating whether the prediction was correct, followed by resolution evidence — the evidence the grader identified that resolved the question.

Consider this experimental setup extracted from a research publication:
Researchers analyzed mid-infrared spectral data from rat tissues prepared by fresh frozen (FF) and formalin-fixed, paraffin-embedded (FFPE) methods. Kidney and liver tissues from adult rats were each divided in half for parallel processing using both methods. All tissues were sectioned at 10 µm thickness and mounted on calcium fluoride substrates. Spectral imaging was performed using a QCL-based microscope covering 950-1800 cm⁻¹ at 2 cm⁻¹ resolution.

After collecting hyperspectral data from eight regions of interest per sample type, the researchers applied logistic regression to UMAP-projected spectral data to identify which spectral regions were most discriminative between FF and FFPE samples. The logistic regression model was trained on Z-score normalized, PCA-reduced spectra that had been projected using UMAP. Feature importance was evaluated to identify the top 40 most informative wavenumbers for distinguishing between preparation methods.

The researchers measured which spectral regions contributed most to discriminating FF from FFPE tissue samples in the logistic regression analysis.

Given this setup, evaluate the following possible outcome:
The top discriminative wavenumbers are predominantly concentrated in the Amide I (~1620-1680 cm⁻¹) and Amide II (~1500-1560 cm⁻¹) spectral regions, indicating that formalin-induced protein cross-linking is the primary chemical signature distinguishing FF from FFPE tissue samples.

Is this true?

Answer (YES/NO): NO